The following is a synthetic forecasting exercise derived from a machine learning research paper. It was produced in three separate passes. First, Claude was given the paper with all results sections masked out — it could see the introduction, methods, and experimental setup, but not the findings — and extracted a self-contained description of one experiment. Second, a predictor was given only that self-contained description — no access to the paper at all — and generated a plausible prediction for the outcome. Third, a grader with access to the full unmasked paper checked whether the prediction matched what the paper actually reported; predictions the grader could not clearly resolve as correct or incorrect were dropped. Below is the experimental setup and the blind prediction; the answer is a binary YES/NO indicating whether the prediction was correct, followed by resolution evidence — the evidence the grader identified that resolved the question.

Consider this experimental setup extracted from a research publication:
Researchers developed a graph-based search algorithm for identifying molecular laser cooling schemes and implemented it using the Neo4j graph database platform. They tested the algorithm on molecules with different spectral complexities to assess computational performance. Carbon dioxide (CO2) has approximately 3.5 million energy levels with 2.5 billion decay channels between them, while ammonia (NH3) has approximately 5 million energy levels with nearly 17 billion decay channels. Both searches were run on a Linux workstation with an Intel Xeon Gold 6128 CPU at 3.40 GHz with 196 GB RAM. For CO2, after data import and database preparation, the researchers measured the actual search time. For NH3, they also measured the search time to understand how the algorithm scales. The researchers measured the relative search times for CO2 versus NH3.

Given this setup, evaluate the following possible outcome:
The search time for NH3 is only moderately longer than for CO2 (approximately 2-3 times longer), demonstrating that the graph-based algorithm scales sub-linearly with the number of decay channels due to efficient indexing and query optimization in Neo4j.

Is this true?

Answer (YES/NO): NO